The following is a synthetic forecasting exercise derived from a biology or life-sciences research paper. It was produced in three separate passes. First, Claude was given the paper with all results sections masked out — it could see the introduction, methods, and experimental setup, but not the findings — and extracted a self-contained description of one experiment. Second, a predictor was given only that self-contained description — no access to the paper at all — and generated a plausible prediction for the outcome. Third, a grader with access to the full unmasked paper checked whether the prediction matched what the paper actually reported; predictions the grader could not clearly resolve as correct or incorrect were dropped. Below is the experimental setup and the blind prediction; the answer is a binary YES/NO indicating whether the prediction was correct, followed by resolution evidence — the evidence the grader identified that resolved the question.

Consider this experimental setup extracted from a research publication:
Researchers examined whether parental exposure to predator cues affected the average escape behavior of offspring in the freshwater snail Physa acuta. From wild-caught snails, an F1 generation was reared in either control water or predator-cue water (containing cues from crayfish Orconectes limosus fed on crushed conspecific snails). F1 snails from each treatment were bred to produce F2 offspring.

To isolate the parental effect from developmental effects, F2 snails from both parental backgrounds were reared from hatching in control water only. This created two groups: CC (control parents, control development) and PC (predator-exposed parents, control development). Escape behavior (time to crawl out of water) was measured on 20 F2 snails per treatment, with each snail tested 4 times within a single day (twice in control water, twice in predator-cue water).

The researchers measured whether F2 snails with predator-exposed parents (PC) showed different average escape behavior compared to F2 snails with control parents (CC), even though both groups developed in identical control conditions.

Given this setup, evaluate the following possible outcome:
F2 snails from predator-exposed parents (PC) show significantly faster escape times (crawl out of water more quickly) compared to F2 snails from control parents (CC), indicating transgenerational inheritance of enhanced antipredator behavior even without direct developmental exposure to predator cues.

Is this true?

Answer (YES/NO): NO